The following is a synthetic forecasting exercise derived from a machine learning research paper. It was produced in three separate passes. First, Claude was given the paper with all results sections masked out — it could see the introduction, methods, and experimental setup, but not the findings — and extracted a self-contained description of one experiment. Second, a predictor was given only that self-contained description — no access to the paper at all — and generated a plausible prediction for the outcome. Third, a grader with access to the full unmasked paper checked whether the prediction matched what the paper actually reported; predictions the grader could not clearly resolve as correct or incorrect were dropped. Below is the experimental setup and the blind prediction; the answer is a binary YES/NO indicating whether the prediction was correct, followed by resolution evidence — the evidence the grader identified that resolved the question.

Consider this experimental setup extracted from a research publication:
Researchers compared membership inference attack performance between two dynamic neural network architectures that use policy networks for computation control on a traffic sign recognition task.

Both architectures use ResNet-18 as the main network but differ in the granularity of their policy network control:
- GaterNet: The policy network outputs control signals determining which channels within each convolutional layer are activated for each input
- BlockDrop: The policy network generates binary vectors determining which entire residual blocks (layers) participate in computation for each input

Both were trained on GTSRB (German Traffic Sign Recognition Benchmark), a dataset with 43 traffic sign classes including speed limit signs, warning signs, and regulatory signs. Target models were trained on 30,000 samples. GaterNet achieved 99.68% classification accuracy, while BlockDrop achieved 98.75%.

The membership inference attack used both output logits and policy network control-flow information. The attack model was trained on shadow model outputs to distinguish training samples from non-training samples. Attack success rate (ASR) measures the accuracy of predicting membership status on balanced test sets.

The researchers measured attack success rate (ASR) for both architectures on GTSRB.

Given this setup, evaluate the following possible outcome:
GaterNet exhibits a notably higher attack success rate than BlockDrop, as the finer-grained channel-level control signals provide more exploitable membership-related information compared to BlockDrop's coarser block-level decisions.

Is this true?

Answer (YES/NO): NO